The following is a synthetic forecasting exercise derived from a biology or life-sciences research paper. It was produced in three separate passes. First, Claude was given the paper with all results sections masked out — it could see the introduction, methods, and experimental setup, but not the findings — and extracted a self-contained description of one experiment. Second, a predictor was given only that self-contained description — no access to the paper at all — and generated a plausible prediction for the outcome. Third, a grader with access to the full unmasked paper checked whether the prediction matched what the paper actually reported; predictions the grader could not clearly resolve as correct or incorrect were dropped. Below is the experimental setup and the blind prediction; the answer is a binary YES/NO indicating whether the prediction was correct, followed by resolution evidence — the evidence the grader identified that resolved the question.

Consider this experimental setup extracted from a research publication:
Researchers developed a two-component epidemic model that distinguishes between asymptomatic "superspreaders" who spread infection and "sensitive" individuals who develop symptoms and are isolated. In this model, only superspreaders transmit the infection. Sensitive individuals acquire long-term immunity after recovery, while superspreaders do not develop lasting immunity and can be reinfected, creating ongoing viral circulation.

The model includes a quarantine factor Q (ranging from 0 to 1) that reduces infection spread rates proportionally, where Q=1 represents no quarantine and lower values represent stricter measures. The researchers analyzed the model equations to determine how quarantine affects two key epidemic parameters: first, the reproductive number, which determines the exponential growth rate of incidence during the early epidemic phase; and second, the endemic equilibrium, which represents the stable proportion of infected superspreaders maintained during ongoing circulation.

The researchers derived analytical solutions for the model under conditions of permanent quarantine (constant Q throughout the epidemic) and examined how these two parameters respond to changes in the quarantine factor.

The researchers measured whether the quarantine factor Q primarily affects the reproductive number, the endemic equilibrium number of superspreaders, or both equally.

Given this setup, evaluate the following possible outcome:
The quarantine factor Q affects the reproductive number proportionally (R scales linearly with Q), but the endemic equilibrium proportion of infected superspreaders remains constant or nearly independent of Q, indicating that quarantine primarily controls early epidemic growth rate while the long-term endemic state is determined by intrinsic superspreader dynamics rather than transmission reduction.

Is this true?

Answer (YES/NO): NO